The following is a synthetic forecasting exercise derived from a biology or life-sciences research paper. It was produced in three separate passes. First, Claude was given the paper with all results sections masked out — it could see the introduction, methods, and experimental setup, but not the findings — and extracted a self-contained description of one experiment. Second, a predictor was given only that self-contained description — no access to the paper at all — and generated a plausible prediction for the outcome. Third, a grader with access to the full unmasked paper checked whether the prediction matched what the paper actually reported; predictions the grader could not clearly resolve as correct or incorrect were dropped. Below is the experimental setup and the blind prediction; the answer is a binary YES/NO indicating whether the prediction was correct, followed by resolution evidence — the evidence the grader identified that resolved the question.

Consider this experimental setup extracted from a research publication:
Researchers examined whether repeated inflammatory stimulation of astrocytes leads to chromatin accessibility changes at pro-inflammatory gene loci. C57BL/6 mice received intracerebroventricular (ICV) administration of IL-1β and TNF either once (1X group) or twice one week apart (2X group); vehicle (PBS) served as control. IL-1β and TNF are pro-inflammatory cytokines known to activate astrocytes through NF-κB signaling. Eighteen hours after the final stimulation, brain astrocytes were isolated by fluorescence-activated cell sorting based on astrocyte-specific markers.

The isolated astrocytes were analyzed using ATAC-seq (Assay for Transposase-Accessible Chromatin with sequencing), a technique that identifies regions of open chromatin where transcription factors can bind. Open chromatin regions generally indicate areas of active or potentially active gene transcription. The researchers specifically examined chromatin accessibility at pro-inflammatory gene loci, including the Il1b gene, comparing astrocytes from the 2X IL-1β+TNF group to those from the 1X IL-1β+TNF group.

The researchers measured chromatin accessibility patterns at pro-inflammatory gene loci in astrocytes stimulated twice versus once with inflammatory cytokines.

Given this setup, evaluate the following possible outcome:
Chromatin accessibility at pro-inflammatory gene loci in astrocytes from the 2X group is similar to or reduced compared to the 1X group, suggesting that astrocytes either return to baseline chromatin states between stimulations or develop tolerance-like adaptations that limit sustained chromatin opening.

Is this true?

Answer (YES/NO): NO